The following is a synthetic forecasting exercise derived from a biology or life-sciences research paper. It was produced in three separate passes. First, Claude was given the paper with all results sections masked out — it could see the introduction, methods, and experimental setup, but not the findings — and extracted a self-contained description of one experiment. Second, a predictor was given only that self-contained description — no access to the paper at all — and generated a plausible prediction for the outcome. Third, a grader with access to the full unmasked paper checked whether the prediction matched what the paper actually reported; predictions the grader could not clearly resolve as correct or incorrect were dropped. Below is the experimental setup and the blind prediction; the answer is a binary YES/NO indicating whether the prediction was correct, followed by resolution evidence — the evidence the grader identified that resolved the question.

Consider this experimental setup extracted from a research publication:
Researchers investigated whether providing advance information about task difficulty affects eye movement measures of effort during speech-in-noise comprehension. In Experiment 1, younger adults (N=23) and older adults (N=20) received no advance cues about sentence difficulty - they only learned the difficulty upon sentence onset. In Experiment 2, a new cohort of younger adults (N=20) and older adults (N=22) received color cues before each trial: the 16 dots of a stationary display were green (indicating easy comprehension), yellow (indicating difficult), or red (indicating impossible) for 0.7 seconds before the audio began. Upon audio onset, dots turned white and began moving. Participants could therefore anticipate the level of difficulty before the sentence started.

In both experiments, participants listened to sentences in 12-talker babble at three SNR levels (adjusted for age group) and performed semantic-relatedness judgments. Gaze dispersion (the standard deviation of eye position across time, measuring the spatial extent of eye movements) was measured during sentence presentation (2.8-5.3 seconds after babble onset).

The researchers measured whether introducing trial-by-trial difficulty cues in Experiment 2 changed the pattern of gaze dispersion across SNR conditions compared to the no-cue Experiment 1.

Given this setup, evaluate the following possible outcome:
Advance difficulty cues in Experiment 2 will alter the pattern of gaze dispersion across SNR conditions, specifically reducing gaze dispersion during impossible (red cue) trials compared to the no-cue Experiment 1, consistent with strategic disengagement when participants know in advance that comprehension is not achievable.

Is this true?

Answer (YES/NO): NO